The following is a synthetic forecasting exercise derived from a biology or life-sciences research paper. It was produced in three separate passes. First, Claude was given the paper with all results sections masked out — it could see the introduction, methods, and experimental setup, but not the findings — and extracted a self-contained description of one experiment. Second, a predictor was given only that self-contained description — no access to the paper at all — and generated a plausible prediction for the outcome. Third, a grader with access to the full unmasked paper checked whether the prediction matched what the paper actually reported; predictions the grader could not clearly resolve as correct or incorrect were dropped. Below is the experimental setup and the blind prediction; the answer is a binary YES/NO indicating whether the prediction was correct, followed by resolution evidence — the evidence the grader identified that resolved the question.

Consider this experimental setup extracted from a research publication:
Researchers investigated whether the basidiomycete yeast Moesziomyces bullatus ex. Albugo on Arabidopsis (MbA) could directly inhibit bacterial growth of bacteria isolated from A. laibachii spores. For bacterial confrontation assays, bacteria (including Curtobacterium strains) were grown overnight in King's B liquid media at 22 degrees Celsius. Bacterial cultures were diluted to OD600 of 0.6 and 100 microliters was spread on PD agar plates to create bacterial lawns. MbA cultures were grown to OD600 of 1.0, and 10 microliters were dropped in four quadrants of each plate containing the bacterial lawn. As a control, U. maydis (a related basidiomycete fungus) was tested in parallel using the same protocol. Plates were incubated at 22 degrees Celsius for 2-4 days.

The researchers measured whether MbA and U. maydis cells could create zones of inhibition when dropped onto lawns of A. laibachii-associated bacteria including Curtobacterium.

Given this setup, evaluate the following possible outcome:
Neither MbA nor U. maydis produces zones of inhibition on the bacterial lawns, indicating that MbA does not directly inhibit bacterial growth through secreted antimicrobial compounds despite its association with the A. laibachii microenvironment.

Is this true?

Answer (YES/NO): NO